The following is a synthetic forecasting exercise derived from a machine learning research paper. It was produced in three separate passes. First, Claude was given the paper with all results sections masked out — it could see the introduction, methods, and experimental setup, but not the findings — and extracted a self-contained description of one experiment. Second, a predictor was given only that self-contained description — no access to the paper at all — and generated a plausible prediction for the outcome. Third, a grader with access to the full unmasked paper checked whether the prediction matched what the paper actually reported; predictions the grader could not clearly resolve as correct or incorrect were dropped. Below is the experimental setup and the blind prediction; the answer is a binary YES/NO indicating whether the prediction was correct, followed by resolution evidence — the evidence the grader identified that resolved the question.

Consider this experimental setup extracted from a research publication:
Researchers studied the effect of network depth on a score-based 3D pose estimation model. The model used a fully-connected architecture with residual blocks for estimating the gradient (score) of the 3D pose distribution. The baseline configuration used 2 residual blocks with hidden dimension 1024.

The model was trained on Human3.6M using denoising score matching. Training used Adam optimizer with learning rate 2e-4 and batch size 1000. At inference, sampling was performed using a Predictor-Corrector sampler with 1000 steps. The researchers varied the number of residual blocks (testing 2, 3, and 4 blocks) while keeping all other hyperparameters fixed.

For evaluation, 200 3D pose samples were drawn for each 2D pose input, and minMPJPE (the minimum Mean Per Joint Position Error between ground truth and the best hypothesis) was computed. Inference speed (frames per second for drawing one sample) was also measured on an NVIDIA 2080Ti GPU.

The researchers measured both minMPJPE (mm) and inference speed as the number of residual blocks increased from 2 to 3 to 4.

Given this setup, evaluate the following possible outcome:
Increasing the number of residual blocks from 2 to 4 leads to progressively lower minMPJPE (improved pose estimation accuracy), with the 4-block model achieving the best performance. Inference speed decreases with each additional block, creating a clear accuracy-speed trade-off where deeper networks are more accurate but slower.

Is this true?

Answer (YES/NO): NO